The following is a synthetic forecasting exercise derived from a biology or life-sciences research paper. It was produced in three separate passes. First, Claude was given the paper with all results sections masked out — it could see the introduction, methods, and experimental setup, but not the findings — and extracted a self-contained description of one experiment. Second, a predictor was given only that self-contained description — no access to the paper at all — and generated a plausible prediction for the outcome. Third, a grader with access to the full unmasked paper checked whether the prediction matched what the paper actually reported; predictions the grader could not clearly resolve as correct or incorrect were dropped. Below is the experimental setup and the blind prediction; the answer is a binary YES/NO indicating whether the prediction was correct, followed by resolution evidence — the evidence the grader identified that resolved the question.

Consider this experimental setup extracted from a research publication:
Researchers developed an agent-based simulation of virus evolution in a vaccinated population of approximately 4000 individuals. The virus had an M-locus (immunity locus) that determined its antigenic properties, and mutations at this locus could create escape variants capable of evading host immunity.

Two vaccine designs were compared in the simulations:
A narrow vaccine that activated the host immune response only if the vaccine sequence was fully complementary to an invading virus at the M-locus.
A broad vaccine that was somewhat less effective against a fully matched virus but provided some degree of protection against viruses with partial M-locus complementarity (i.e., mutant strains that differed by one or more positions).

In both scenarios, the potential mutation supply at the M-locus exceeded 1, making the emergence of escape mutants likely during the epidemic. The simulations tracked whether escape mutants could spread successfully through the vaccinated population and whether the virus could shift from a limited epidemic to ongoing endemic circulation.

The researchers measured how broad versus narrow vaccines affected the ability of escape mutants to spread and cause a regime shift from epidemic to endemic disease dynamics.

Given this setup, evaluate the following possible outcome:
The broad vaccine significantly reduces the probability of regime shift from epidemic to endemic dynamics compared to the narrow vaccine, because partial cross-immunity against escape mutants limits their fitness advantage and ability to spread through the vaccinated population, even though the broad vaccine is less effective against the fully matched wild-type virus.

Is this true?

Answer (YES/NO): NO